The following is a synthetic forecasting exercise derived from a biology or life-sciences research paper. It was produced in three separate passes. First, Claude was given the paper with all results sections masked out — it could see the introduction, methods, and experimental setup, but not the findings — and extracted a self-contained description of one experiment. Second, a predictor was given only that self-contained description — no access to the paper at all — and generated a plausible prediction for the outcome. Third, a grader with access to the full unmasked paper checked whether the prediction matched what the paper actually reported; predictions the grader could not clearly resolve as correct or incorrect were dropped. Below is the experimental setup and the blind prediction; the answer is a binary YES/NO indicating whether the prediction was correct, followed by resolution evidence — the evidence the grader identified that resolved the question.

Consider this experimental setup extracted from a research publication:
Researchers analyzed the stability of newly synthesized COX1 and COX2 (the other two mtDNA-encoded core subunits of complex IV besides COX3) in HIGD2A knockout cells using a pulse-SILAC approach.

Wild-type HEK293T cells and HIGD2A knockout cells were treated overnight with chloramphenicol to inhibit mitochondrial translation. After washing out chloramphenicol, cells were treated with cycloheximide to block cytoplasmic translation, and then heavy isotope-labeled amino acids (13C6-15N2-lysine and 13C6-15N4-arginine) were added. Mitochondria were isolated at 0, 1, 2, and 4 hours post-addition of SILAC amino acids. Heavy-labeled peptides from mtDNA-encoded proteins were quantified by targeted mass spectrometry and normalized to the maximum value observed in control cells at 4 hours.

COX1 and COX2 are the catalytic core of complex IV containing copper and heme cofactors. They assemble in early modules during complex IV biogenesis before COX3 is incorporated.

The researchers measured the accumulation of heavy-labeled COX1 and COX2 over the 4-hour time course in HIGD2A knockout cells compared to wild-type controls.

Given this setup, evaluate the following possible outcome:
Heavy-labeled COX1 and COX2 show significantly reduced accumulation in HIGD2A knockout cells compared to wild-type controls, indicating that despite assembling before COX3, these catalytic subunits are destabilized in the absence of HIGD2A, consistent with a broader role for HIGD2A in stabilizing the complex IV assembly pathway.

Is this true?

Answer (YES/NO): NO